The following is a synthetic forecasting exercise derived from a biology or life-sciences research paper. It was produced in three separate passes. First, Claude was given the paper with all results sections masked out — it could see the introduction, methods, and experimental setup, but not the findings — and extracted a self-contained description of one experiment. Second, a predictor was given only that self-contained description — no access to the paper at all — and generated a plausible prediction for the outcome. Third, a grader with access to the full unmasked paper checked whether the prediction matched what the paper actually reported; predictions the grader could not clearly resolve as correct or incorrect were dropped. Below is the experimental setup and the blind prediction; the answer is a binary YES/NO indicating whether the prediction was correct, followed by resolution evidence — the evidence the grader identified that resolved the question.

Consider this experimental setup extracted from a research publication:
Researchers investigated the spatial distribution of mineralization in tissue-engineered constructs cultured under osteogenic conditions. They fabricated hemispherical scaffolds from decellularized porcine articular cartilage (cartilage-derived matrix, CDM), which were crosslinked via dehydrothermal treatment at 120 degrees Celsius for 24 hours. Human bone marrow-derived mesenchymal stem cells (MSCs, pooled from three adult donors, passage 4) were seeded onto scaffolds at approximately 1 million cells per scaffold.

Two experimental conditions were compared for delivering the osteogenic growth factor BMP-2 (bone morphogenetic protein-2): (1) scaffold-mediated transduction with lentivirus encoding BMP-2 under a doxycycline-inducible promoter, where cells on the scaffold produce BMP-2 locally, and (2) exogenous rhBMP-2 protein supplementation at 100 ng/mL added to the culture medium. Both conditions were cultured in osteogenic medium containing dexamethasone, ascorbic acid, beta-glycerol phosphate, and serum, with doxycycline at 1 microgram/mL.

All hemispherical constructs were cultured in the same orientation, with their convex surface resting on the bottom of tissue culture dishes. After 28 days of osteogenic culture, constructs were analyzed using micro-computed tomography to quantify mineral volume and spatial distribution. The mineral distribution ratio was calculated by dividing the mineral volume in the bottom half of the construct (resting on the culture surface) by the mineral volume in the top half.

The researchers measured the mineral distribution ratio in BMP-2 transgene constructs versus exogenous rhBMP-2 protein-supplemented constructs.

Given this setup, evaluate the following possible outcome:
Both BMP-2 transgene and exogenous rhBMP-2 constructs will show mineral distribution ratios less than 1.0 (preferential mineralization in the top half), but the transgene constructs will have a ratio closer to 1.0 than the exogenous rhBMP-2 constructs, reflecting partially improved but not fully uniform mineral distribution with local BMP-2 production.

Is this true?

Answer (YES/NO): NO